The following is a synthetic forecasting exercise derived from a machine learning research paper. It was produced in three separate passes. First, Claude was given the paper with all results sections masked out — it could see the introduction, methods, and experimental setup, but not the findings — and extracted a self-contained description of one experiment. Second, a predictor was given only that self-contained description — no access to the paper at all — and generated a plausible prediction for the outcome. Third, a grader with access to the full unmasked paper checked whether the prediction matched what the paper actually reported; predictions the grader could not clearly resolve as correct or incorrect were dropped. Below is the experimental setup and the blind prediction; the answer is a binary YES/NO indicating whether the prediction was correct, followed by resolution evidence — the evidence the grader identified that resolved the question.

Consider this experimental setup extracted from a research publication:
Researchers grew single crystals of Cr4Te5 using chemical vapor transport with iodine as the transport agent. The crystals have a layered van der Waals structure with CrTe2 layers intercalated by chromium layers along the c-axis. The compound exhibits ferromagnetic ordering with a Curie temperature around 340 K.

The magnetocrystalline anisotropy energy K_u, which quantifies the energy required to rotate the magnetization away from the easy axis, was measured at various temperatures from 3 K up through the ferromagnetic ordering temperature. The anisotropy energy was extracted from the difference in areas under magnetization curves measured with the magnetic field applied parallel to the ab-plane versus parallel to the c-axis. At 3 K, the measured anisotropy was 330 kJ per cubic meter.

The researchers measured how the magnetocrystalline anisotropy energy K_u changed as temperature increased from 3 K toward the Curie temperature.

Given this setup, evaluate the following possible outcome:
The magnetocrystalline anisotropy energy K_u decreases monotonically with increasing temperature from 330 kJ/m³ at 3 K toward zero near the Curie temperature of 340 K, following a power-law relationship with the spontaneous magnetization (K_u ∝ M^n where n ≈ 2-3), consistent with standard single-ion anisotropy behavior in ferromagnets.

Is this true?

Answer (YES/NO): YES